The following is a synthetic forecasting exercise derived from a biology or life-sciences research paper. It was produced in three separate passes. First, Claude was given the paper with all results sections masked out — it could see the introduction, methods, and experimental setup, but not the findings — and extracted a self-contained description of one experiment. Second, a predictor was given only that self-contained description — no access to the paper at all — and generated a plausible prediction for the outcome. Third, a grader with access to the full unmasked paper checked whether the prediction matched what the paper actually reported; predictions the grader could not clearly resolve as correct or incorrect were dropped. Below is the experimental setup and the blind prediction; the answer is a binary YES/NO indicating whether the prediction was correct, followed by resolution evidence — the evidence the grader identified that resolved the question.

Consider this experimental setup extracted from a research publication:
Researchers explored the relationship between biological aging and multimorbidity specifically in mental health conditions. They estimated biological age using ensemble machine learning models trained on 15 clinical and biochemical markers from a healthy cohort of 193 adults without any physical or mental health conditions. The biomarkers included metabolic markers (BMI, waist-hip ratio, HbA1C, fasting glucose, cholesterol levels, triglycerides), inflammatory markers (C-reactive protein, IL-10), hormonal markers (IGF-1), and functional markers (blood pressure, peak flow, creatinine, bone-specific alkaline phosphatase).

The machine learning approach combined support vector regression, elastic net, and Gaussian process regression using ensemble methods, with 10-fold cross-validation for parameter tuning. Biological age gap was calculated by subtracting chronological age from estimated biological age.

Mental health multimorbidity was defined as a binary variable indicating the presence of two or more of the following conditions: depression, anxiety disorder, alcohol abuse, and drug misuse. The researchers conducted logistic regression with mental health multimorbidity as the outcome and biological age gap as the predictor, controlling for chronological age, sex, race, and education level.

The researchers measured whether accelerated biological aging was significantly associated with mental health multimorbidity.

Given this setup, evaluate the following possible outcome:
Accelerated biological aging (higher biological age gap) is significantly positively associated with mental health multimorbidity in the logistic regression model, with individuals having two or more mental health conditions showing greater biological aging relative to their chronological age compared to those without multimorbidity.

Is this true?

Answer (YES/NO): YES